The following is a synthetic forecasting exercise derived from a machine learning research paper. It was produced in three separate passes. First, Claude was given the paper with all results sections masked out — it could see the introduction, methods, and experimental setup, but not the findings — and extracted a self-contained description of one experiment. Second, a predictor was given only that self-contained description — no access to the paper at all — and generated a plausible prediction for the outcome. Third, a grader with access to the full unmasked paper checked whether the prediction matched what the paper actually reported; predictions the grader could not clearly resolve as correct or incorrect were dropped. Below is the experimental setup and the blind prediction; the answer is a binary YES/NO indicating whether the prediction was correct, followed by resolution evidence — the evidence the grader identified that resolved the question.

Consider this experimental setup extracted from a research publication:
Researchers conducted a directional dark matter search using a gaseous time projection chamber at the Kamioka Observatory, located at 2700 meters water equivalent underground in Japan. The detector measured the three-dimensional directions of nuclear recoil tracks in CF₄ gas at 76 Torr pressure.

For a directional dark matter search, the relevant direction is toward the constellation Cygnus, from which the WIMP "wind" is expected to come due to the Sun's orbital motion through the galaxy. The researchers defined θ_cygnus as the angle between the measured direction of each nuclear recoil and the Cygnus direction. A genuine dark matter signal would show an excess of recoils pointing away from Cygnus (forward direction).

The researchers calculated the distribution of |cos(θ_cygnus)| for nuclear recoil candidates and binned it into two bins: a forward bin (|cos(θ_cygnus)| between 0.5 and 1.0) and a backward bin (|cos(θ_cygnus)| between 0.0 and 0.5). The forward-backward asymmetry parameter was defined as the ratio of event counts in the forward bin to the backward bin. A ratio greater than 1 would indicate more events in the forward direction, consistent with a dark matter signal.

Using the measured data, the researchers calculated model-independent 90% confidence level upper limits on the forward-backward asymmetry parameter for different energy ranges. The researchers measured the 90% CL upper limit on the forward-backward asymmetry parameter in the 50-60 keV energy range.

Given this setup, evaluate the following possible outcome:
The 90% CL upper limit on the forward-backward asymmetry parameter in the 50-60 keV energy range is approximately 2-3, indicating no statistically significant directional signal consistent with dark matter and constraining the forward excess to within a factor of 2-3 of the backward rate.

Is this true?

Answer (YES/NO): YES